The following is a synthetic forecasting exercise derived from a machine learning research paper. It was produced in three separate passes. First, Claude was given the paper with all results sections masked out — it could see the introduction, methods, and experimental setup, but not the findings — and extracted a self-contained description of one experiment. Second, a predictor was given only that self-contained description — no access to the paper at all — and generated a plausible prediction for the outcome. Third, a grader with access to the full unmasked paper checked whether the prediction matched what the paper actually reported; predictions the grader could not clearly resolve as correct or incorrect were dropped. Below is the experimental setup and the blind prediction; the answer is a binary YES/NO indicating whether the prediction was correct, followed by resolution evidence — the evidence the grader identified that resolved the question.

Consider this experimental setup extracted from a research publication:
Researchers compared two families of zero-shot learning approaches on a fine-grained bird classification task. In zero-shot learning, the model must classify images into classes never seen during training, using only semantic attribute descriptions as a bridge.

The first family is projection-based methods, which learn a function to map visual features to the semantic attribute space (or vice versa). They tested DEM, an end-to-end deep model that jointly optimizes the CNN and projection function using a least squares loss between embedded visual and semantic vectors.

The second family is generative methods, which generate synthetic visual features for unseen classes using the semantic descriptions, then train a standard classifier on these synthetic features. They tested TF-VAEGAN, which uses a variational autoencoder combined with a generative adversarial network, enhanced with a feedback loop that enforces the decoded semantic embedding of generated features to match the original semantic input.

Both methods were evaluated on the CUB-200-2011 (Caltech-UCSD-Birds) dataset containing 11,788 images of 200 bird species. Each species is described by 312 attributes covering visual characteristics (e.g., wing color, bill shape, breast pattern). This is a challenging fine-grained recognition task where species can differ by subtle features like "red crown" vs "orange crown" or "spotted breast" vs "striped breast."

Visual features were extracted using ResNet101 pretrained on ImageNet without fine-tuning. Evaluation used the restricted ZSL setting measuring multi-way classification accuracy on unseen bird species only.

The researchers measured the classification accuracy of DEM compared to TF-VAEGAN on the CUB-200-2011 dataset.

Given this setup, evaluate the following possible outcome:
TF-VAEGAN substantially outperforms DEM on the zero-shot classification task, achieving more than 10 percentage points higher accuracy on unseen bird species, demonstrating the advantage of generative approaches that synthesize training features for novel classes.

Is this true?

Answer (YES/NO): YES